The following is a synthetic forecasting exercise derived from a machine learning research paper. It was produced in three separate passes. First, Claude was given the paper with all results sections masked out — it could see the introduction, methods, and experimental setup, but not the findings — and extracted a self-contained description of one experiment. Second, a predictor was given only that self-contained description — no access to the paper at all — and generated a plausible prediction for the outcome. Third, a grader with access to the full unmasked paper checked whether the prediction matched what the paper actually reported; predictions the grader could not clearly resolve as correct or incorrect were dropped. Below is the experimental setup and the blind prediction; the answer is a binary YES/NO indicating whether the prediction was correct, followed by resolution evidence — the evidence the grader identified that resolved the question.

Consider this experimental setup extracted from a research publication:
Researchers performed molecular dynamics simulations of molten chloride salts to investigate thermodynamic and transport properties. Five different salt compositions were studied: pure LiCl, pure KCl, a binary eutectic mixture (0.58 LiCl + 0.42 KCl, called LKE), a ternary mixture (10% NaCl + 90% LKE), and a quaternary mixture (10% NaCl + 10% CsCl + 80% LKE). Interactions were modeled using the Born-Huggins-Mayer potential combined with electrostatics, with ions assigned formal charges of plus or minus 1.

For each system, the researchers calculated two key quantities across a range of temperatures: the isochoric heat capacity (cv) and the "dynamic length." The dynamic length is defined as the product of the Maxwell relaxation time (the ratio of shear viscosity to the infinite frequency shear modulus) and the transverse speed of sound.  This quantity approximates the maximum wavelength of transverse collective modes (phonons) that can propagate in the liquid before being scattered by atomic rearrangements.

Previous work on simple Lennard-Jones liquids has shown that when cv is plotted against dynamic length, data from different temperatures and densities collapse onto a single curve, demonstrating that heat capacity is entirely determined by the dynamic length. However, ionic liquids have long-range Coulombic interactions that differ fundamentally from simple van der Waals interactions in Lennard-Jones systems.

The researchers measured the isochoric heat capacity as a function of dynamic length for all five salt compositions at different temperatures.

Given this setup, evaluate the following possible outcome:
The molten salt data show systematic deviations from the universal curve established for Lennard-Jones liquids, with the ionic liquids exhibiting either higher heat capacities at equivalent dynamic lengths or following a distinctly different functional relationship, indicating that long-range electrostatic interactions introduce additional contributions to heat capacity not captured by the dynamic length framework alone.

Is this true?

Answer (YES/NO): NO